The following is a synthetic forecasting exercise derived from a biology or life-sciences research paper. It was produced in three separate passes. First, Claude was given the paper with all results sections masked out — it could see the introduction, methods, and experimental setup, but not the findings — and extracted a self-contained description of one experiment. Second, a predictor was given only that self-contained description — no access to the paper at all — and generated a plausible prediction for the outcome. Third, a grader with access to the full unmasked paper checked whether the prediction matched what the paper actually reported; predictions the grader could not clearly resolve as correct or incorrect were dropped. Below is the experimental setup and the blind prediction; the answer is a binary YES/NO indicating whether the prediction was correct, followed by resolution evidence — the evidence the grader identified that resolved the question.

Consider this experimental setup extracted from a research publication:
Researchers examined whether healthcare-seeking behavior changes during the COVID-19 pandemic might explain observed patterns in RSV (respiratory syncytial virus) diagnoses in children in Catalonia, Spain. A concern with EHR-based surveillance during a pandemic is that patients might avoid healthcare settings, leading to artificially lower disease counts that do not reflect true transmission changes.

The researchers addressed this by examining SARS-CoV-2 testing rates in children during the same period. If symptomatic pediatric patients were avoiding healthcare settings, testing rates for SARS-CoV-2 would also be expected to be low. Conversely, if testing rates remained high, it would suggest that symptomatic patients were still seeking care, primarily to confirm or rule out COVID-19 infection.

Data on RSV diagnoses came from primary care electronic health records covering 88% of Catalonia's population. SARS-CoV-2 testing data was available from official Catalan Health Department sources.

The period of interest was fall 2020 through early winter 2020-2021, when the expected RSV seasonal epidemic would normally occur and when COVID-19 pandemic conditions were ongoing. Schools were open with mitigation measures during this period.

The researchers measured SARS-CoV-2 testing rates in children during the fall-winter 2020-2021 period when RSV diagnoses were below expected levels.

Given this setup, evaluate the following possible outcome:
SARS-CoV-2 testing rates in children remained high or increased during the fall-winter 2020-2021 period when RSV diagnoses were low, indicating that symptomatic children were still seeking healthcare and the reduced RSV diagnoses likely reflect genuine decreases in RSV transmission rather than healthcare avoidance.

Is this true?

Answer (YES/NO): YES